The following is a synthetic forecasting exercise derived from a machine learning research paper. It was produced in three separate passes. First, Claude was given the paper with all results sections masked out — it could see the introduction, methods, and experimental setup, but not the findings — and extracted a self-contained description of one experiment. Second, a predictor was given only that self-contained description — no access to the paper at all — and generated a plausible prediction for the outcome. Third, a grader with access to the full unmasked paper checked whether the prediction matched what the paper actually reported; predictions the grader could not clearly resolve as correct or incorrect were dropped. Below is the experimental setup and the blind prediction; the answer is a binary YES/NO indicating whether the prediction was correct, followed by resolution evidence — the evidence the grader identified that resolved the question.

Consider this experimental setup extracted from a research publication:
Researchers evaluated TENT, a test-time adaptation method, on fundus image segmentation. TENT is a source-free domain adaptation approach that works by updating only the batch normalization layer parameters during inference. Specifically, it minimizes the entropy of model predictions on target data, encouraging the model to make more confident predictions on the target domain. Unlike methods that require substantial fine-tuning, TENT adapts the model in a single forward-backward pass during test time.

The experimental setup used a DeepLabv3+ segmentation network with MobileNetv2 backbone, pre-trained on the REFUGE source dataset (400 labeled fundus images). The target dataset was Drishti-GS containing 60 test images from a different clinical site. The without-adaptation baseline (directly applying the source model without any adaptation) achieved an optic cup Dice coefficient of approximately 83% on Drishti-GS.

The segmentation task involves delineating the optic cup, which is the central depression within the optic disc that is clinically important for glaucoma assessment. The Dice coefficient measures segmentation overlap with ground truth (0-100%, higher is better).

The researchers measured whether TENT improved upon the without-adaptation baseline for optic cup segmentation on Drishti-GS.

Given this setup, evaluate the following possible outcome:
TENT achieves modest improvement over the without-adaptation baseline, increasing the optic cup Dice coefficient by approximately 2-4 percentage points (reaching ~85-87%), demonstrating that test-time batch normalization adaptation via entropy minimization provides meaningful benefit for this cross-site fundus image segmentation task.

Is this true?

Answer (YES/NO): NO